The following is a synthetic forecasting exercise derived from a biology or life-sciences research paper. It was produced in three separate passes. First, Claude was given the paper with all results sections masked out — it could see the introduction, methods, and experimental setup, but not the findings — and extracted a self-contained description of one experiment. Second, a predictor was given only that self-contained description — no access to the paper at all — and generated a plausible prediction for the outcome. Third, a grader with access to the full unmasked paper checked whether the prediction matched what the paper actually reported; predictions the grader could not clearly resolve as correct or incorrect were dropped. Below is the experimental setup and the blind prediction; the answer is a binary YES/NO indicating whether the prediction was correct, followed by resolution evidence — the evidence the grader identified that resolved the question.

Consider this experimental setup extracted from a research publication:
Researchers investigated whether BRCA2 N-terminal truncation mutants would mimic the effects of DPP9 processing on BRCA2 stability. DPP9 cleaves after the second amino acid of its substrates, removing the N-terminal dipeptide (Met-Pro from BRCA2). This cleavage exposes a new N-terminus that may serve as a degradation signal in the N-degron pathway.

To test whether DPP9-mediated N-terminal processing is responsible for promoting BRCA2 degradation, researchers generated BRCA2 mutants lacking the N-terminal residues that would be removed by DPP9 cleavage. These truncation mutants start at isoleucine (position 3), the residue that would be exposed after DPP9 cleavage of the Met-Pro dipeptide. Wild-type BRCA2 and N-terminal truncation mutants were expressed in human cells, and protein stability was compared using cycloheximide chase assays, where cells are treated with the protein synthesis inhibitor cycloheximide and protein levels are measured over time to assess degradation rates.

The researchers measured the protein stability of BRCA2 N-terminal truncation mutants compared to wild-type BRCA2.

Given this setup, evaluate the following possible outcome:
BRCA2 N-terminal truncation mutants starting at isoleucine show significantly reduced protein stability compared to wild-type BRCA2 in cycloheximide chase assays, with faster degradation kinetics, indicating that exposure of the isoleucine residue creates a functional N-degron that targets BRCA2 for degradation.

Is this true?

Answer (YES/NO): YES